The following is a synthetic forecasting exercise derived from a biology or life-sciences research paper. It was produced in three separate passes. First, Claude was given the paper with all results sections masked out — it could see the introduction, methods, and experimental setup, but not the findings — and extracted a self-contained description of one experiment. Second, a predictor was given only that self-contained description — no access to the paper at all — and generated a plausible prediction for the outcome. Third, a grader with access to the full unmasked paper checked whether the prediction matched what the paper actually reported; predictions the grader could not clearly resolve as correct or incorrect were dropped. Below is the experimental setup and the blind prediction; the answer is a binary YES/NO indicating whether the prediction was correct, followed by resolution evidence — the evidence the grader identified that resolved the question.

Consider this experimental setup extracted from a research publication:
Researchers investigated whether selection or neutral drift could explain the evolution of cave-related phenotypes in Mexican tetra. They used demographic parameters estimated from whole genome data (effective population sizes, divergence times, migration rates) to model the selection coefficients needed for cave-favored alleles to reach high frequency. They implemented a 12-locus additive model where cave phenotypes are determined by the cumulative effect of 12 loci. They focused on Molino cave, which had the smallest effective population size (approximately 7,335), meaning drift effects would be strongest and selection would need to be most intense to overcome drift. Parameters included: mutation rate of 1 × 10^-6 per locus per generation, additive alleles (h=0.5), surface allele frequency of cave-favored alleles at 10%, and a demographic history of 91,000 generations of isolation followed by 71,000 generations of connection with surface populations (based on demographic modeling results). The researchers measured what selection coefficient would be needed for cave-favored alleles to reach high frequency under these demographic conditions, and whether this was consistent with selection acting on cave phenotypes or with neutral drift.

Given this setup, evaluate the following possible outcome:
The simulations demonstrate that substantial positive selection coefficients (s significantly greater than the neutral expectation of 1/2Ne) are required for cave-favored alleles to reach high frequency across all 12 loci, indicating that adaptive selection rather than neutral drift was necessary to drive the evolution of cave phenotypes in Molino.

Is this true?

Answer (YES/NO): YES